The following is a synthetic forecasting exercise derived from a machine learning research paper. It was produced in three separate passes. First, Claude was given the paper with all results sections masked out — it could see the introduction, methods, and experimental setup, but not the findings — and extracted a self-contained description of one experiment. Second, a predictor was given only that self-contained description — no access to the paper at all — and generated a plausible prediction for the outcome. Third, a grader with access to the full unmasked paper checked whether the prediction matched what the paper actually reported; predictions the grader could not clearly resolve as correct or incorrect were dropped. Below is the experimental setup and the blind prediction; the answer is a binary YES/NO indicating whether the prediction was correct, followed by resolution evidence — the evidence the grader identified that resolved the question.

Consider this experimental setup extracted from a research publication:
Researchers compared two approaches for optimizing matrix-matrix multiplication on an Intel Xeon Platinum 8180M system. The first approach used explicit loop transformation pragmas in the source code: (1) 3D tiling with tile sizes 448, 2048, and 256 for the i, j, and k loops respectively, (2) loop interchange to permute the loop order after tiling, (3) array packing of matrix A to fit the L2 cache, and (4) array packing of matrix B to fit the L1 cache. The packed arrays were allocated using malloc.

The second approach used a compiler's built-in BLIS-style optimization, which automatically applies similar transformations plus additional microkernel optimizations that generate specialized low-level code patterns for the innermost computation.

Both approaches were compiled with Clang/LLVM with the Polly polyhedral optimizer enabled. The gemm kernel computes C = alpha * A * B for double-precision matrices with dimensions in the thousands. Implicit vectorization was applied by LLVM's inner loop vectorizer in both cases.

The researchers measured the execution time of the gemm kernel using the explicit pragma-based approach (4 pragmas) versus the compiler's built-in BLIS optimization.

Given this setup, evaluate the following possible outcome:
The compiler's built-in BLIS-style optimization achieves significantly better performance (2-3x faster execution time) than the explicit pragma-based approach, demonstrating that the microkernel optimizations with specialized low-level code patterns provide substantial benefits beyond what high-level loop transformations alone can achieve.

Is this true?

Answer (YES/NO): NO